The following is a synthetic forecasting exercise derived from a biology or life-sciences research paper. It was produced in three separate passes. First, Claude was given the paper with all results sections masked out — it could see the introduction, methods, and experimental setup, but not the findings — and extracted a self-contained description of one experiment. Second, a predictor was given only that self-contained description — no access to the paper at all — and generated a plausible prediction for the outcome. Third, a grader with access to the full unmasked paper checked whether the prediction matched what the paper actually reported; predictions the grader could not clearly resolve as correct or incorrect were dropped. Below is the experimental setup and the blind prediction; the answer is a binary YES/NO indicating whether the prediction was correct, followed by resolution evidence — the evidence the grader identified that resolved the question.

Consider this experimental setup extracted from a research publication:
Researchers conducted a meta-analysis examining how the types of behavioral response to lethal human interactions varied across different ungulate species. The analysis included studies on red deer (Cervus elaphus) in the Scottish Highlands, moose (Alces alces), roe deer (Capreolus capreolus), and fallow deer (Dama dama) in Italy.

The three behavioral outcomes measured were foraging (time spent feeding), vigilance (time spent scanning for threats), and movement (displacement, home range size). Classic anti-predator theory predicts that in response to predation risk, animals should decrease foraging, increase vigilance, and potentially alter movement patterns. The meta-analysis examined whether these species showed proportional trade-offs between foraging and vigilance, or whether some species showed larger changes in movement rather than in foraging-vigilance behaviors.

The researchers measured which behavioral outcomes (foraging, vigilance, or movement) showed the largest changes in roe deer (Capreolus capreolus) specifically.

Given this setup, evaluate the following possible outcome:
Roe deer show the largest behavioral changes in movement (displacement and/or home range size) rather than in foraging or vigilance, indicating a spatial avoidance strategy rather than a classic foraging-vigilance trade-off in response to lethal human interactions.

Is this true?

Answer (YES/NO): YES